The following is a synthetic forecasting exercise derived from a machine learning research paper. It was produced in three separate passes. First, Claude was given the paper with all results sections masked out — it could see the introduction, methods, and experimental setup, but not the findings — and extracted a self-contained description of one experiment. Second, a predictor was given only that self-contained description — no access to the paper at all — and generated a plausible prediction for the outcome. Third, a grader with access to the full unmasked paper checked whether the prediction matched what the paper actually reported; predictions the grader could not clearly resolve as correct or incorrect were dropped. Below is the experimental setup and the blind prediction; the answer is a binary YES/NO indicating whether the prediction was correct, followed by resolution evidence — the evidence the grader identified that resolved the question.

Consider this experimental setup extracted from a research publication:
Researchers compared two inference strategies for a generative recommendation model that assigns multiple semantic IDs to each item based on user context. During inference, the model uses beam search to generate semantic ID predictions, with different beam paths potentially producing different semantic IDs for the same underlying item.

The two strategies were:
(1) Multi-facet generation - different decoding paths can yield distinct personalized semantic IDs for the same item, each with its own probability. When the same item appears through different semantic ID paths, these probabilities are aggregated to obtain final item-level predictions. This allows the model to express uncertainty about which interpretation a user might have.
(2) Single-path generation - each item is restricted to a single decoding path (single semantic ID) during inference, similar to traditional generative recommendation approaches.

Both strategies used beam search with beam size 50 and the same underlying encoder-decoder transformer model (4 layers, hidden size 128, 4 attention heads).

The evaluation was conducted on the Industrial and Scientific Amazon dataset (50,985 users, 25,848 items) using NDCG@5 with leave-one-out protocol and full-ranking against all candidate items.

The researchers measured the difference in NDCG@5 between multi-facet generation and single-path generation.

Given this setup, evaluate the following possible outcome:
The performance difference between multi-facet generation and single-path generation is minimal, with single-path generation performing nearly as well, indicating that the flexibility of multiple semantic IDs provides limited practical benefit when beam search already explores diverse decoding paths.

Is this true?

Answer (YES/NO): NO